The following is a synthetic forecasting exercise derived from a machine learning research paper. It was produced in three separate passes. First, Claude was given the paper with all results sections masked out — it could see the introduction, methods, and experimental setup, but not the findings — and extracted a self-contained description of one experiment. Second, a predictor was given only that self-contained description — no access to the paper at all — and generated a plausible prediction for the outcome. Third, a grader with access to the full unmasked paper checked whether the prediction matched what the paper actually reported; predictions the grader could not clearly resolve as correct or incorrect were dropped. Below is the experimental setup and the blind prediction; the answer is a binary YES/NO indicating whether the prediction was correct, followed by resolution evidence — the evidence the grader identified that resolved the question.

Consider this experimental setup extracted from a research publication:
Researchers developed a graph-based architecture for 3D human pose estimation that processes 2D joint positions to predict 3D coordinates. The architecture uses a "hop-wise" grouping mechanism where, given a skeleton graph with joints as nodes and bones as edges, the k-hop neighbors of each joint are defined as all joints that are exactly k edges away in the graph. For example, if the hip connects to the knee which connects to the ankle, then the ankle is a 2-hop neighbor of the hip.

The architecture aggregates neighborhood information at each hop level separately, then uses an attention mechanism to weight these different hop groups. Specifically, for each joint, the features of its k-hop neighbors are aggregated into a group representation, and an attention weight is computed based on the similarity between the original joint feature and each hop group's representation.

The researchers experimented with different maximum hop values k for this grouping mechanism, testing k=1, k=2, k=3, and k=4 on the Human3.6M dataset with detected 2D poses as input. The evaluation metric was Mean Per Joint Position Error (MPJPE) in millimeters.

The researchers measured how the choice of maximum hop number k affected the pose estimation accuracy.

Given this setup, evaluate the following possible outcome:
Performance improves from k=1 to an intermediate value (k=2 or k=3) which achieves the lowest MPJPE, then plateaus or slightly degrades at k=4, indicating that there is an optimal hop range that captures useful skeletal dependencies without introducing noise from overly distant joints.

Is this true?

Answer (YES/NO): NO